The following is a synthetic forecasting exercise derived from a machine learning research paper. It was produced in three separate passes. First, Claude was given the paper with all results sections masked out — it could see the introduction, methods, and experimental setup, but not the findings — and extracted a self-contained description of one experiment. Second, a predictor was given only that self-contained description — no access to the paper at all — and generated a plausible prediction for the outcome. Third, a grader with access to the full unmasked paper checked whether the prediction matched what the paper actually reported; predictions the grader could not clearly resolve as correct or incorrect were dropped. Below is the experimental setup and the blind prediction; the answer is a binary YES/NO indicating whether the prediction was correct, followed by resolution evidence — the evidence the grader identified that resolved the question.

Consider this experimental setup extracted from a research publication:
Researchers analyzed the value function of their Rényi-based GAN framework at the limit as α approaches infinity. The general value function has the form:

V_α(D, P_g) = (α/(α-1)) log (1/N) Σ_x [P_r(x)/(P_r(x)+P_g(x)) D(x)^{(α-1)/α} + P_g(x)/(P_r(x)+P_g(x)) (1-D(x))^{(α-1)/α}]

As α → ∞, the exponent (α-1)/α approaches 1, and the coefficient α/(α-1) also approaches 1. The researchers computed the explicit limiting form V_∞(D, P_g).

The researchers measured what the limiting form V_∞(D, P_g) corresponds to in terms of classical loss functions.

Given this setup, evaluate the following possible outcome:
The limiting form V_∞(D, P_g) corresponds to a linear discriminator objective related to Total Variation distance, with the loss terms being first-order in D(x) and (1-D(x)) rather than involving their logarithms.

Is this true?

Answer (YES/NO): NO